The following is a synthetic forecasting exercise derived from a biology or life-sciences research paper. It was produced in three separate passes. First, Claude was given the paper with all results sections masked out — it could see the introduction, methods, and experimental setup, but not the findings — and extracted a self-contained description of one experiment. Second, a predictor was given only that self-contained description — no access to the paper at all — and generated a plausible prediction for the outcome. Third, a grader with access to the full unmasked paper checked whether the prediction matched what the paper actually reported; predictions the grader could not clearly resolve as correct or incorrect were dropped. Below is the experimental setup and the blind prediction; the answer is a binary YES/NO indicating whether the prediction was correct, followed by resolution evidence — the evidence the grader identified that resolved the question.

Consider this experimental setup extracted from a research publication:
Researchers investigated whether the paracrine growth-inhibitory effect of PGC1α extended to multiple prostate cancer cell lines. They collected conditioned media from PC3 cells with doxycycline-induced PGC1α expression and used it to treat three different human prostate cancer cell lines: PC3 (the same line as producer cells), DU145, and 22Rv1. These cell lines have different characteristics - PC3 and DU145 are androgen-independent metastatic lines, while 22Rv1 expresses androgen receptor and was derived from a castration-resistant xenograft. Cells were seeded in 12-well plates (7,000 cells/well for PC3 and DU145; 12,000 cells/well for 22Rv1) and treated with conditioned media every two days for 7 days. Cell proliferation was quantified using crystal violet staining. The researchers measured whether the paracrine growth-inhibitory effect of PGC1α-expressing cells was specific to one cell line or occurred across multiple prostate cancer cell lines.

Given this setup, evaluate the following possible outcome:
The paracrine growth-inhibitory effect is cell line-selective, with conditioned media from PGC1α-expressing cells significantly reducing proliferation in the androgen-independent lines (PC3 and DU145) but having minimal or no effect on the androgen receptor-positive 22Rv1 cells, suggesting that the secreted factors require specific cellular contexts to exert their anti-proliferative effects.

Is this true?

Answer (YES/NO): NO